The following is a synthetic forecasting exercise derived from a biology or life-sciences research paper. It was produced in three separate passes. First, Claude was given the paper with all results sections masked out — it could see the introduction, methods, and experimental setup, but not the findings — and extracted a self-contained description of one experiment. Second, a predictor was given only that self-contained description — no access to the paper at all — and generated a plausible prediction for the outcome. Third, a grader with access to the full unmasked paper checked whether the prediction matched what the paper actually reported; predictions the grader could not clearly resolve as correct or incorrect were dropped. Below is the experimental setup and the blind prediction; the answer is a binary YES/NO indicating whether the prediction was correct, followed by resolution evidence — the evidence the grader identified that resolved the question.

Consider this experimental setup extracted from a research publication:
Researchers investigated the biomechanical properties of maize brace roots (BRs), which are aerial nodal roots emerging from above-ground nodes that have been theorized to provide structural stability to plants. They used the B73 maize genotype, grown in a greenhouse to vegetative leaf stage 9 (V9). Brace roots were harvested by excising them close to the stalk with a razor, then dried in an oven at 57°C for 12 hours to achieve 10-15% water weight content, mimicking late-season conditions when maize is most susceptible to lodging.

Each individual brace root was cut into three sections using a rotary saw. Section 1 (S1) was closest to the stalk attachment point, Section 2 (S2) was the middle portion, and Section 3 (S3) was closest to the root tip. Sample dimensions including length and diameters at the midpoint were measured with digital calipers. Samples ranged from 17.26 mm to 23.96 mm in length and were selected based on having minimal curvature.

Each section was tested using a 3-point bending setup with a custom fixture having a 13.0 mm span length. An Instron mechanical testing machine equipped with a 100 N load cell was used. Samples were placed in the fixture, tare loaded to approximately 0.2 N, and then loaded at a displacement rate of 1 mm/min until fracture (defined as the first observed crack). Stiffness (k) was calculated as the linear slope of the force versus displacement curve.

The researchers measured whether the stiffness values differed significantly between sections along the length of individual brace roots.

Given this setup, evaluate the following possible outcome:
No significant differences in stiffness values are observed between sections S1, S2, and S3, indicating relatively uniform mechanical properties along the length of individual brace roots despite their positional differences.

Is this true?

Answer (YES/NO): YES